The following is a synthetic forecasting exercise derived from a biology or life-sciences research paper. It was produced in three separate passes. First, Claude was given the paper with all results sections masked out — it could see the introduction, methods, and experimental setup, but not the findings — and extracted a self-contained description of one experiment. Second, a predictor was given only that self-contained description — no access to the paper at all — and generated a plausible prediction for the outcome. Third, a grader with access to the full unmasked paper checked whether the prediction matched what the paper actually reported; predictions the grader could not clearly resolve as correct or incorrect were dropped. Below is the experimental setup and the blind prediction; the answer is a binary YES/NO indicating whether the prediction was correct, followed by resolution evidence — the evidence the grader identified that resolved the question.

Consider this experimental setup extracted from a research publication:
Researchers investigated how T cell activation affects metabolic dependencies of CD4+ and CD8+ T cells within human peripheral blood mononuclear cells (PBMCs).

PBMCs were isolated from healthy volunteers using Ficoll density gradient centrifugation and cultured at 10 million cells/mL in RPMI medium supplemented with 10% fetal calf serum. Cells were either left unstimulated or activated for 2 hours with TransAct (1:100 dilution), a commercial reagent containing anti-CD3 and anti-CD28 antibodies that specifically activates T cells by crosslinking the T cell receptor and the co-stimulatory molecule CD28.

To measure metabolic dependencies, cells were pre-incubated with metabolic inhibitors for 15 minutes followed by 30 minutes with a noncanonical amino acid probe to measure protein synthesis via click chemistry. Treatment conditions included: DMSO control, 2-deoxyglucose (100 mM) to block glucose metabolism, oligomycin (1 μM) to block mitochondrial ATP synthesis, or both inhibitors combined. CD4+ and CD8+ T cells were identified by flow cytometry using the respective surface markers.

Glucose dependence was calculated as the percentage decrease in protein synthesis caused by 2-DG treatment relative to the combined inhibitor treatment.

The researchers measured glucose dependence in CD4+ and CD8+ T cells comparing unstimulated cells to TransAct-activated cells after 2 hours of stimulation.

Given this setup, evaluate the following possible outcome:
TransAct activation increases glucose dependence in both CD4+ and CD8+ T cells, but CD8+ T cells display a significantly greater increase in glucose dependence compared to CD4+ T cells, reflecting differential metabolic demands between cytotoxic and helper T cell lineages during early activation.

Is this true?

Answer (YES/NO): NO